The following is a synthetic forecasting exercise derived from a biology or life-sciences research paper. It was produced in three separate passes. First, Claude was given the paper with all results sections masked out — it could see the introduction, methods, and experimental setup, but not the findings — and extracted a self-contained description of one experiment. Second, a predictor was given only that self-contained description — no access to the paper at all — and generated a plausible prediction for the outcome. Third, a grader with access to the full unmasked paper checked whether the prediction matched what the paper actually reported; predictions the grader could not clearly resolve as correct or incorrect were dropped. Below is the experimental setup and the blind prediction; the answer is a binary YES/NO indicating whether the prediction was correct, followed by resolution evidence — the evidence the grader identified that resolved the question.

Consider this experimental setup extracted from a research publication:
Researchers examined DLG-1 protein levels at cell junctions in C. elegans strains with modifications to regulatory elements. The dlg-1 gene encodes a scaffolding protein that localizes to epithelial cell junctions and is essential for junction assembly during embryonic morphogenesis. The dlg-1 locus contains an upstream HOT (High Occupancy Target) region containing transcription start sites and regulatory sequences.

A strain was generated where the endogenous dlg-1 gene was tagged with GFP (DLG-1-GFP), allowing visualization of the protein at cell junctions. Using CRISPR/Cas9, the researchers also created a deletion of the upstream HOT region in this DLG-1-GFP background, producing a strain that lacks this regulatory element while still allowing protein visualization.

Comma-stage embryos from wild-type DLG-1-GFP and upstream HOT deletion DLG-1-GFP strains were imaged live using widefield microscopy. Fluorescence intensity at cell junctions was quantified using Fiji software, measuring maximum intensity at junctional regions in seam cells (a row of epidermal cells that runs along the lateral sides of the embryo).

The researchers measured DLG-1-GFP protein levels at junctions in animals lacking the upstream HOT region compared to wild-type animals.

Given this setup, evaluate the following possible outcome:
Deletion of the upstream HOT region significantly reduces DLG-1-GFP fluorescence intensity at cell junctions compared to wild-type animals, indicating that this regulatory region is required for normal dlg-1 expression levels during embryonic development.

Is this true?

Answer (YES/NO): YES